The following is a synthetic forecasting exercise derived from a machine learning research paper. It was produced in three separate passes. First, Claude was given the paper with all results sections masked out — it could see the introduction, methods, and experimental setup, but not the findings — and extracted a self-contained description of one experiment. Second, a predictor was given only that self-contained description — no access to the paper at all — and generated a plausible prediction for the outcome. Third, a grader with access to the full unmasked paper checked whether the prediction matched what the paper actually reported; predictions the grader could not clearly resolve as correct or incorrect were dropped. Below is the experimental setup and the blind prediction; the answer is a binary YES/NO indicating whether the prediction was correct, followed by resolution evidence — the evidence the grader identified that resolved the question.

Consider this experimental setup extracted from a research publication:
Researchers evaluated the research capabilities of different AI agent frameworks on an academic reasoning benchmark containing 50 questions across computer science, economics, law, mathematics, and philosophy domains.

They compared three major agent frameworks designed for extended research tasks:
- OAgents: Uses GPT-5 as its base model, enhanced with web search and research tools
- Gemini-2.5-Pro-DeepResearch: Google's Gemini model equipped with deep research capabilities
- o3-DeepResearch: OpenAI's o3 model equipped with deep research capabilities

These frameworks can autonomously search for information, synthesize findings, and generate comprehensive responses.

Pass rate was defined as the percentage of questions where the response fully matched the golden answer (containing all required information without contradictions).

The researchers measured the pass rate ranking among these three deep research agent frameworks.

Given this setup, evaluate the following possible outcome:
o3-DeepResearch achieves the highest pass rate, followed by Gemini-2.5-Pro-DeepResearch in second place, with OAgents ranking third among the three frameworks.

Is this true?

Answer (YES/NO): NO